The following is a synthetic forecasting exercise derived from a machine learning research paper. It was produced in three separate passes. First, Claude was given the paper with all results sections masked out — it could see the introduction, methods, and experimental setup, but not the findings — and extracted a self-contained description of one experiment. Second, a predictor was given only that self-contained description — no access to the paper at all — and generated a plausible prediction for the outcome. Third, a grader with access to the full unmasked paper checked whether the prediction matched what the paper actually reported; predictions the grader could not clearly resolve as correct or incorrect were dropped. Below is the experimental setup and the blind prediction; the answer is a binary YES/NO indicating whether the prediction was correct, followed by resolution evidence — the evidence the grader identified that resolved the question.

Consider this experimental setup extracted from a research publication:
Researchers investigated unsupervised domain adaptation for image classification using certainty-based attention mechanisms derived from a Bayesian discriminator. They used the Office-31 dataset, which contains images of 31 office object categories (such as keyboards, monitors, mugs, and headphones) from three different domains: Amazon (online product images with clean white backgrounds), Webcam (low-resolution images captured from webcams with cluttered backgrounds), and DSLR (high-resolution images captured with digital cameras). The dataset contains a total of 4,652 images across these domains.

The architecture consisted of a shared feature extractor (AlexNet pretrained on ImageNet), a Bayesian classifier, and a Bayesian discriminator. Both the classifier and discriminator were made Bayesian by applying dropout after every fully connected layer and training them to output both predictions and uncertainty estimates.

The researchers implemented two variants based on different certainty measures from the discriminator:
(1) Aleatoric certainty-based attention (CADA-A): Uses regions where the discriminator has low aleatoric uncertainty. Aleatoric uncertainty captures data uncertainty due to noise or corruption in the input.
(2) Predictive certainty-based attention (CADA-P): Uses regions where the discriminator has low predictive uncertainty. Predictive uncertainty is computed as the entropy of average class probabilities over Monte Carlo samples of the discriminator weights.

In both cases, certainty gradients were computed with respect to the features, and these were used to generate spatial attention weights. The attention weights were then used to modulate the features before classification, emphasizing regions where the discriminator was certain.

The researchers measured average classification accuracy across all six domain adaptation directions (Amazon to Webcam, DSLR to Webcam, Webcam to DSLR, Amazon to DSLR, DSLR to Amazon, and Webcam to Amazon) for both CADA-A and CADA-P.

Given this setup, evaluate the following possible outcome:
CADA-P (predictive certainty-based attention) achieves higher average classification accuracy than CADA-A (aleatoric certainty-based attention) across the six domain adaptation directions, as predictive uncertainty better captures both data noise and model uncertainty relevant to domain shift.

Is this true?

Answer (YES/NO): YES